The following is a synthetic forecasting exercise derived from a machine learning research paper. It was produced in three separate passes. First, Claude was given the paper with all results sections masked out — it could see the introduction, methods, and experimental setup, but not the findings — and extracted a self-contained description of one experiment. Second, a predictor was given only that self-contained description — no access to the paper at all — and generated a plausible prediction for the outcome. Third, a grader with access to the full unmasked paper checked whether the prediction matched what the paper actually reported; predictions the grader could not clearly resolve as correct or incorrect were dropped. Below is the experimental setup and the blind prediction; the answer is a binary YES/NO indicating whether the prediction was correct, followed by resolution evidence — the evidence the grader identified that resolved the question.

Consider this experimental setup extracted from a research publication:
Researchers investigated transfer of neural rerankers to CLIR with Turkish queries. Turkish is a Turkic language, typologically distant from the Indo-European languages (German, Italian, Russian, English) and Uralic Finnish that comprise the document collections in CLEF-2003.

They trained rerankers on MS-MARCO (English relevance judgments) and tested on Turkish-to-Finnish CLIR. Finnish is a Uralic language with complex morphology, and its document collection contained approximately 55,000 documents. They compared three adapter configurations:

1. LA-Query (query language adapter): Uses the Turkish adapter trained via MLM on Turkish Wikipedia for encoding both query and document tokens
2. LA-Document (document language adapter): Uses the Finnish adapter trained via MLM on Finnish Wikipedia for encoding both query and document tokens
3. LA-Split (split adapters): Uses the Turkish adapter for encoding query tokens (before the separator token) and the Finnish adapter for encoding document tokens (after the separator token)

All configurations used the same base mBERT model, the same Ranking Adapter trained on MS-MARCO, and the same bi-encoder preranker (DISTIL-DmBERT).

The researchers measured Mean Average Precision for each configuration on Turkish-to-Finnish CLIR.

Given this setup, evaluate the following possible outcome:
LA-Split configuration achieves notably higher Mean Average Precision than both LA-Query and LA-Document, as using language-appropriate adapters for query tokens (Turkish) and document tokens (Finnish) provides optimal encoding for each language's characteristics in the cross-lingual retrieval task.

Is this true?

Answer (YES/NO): YES